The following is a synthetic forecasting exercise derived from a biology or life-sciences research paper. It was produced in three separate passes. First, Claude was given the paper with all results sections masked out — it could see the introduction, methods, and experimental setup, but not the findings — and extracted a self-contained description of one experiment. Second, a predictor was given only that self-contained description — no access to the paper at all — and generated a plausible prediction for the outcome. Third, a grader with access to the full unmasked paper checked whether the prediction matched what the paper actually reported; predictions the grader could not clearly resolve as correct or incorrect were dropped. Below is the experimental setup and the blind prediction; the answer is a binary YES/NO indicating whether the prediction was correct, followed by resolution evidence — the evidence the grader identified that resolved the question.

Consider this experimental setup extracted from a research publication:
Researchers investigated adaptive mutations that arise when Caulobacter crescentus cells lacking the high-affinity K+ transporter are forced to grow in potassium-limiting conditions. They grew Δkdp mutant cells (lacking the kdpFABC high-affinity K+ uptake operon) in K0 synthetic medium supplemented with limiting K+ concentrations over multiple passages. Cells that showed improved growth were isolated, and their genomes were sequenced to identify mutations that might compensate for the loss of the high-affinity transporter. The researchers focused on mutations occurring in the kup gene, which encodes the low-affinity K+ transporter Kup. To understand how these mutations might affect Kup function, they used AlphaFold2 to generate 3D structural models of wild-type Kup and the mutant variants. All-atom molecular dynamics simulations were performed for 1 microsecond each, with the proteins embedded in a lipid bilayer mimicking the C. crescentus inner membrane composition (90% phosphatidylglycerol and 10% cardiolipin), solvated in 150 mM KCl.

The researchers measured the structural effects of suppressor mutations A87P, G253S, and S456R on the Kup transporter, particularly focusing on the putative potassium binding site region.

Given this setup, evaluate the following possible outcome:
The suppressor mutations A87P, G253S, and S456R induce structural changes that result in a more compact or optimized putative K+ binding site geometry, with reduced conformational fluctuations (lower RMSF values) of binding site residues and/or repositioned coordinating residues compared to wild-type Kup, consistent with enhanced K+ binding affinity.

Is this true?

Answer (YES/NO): YES